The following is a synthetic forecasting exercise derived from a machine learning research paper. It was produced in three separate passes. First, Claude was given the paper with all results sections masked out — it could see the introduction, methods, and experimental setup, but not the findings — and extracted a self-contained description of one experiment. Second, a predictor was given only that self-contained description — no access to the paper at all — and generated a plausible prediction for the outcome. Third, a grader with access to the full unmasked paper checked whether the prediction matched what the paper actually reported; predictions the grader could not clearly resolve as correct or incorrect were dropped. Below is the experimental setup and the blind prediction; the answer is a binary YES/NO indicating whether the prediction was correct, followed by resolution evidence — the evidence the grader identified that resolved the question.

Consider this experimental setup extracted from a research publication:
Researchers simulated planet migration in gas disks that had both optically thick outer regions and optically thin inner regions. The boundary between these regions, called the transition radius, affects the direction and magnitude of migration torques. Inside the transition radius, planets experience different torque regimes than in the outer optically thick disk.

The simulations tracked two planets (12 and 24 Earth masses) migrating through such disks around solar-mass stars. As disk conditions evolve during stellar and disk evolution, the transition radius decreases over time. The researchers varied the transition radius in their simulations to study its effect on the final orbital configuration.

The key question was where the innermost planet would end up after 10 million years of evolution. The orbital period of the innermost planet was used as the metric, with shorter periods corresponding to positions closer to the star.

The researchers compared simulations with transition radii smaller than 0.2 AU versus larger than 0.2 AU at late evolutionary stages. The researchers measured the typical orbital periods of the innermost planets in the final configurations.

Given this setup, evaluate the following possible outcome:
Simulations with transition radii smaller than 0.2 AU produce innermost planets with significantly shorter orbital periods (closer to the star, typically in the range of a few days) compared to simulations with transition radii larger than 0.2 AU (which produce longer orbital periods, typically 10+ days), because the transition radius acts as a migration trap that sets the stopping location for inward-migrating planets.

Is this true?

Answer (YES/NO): NO